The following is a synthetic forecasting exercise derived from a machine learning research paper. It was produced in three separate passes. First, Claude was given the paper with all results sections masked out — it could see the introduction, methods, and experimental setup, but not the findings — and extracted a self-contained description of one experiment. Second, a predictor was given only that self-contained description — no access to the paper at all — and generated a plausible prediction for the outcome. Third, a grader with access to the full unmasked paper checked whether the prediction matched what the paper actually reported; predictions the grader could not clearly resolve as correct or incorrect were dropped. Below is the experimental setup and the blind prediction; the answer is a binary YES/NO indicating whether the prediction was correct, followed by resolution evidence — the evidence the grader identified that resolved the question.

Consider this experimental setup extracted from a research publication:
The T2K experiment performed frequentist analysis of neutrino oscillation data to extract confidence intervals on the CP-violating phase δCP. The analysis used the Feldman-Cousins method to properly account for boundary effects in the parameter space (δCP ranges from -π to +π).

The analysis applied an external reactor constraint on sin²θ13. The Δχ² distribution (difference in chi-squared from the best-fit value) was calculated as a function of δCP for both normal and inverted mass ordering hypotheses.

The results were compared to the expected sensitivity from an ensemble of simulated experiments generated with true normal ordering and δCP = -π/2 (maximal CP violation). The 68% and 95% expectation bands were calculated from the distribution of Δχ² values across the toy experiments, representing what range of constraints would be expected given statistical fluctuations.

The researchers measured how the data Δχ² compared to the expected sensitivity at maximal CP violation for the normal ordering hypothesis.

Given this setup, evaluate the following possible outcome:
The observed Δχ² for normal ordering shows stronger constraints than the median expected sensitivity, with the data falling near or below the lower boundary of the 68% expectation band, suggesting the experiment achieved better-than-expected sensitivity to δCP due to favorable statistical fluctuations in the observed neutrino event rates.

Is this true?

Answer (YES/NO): NO